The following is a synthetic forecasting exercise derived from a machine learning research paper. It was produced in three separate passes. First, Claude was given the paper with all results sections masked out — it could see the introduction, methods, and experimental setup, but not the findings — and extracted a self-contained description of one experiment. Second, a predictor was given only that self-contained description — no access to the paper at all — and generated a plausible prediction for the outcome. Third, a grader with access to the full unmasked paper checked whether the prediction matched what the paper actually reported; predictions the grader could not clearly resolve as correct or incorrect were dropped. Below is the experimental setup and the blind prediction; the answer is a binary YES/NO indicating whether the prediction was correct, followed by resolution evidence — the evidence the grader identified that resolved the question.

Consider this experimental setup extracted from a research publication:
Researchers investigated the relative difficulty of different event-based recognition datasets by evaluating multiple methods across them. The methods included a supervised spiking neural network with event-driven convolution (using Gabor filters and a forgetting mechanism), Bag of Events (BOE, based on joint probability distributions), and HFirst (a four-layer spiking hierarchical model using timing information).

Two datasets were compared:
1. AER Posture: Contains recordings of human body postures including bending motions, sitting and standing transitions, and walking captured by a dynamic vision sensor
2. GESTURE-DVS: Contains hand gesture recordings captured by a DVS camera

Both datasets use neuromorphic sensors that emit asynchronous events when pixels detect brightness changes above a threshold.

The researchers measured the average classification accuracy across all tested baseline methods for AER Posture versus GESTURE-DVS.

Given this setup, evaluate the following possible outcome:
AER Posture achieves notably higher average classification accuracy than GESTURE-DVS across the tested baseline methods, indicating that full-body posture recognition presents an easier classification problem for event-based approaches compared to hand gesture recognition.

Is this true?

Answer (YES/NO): YES